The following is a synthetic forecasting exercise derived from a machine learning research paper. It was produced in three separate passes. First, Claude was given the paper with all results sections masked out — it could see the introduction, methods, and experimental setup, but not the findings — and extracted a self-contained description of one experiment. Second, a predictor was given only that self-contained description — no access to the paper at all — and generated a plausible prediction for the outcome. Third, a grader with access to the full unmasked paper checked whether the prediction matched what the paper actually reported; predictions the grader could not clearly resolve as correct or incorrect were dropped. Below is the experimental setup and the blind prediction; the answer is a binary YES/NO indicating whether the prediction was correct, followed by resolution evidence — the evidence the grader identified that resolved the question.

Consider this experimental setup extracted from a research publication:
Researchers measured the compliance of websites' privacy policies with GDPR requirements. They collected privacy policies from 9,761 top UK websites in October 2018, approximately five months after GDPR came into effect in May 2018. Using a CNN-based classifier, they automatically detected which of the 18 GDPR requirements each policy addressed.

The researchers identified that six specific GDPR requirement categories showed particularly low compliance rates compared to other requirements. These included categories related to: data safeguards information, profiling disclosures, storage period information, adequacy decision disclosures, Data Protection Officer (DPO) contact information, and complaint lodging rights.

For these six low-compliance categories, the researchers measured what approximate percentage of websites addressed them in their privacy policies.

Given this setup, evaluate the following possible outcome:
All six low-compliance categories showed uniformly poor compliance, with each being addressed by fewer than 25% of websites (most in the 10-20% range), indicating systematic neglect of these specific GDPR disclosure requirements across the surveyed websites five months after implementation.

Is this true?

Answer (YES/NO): YES